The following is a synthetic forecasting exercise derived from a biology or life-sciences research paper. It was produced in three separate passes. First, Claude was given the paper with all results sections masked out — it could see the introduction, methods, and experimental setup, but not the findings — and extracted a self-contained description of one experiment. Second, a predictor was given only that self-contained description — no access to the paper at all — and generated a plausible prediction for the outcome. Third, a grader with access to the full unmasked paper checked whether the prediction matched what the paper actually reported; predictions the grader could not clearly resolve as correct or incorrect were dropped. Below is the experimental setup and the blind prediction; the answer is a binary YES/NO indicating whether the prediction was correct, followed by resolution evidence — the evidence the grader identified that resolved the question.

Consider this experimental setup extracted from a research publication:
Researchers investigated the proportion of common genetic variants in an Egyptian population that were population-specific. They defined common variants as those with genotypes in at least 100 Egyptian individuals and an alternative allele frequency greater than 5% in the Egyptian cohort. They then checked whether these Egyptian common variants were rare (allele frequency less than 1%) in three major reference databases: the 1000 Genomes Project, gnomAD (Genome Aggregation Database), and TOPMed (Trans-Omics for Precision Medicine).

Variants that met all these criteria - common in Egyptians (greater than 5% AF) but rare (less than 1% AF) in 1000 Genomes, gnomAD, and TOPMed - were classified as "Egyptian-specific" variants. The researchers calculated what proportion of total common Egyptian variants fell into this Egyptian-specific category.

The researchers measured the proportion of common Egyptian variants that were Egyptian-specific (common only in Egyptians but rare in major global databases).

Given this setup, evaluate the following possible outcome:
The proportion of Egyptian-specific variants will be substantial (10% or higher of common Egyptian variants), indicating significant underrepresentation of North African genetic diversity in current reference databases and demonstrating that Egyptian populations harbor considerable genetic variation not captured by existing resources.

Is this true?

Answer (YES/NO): NO